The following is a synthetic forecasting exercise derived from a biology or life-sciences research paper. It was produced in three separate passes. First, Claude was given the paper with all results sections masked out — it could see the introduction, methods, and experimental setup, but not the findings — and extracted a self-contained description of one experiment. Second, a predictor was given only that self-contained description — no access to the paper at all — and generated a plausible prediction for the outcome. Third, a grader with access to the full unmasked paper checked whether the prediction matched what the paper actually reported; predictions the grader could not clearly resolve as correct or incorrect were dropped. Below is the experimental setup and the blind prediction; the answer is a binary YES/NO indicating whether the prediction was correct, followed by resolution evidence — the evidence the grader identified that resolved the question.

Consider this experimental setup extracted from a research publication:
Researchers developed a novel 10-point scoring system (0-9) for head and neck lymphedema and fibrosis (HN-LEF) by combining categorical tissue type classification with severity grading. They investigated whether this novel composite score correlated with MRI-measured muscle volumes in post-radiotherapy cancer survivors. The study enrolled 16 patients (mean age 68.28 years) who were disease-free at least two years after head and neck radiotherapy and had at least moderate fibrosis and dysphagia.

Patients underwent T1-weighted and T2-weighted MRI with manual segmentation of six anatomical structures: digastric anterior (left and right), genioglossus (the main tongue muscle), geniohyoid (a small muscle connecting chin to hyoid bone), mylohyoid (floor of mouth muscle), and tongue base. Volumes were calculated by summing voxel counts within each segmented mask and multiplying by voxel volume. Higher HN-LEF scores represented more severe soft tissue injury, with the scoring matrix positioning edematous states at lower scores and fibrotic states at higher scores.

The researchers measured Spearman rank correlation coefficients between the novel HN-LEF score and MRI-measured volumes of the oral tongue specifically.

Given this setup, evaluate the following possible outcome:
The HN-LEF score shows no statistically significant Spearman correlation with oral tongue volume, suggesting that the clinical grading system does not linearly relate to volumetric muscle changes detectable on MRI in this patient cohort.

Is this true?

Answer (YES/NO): YES